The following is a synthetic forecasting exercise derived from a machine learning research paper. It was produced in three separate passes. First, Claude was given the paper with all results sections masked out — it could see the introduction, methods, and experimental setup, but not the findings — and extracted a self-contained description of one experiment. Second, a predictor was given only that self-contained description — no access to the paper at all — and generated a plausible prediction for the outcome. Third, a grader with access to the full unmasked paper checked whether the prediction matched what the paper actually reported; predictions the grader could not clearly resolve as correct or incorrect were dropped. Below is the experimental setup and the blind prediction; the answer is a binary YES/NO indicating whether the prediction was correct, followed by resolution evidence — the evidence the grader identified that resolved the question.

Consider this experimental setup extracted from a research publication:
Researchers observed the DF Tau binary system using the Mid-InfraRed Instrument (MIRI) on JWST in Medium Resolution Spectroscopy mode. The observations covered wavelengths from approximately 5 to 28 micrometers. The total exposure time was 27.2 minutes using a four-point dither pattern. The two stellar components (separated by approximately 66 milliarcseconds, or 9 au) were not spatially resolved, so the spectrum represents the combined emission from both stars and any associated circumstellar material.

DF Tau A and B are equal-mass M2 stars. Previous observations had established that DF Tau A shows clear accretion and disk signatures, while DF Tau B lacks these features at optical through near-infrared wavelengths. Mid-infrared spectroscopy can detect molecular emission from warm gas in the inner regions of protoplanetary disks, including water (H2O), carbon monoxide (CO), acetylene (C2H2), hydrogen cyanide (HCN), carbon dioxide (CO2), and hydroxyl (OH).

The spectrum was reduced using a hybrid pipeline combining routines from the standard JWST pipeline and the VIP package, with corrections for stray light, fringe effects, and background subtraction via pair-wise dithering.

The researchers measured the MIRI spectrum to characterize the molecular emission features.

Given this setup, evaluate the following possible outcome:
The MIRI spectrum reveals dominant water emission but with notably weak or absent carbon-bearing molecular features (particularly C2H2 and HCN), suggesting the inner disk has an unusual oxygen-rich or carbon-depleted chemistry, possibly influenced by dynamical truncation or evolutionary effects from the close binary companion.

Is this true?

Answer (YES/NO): NO